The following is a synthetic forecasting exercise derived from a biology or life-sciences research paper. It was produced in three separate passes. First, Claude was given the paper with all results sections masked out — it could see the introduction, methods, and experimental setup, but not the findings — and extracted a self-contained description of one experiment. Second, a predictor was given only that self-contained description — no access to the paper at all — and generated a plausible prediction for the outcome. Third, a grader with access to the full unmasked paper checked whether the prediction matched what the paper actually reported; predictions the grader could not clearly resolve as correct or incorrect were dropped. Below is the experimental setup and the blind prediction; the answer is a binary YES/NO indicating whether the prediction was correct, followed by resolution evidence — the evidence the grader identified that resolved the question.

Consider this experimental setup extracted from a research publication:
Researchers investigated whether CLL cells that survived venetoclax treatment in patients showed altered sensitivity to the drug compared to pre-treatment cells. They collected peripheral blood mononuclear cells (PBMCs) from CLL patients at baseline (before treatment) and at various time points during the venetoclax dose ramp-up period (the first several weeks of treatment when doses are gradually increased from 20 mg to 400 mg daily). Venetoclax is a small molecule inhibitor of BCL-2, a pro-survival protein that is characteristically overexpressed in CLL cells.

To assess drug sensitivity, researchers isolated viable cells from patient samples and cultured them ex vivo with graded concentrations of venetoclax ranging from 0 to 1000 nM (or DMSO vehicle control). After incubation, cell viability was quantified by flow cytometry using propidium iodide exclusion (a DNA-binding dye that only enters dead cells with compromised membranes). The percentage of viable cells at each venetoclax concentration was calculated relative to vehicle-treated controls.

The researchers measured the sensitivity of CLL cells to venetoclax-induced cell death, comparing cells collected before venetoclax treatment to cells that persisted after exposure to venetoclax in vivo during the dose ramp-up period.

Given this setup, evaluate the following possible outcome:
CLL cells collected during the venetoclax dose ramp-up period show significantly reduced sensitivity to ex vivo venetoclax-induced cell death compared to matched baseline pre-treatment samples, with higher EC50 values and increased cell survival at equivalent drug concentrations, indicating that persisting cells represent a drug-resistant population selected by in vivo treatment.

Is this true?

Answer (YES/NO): YES